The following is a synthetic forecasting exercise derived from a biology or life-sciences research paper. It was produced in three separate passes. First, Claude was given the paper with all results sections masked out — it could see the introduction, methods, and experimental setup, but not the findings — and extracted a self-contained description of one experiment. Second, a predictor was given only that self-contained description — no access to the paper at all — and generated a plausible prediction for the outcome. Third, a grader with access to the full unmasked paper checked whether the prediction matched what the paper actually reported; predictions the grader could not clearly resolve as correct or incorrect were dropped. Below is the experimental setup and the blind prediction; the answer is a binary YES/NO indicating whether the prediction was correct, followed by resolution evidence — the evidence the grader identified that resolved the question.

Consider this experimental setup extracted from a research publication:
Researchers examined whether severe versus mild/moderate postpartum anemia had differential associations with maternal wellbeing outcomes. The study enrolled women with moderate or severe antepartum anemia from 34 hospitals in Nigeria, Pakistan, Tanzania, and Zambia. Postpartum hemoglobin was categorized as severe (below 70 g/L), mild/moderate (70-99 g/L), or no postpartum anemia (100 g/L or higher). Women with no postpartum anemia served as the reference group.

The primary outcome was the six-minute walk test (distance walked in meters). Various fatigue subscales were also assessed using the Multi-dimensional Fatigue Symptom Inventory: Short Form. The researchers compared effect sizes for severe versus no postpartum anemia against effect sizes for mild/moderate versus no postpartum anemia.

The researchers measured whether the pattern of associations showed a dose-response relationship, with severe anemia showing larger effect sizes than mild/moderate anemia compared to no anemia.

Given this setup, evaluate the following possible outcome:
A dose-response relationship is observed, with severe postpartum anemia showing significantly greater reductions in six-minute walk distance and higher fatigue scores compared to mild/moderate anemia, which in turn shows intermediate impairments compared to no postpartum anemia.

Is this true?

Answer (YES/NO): NO